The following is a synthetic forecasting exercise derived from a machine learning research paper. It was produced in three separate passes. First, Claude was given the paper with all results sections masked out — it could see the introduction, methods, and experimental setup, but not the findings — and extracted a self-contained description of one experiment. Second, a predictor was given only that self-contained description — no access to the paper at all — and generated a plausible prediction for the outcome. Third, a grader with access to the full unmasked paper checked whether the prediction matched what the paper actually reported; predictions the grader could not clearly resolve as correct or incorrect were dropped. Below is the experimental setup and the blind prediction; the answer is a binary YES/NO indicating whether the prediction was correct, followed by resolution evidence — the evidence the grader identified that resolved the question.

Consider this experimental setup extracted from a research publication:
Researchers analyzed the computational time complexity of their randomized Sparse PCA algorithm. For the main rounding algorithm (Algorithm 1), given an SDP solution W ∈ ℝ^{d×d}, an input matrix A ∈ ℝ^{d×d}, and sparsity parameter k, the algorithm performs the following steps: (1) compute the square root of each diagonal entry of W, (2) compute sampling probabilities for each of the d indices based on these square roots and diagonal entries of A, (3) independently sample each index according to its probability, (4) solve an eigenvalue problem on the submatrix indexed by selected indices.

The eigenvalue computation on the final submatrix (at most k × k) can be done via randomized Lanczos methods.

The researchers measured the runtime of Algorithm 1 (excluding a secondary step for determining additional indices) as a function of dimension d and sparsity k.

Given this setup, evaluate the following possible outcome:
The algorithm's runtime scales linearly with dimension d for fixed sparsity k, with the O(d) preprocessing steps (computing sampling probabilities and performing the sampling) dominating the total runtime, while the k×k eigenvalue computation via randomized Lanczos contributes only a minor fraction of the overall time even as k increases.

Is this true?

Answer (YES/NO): NO